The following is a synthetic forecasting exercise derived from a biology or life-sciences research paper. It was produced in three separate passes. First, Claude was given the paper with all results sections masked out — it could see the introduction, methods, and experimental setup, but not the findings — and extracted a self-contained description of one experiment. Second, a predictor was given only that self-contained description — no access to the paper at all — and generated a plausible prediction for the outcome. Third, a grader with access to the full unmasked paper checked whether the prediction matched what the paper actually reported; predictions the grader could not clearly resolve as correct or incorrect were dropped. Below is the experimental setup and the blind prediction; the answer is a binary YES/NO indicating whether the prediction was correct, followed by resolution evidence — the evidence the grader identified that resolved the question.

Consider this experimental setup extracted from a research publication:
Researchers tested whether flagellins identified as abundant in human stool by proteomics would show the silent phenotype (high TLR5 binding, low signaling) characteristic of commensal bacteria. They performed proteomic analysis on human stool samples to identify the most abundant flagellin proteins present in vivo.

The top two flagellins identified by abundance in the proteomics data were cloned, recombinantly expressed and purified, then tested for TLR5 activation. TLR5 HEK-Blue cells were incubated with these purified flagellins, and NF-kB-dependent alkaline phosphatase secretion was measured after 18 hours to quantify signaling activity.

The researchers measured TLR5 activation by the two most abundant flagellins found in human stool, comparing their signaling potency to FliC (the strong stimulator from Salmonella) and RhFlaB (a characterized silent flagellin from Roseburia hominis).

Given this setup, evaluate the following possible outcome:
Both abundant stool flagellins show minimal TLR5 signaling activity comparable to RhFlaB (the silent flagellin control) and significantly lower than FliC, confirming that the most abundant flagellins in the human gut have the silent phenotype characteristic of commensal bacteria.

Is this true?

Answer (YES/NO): YES